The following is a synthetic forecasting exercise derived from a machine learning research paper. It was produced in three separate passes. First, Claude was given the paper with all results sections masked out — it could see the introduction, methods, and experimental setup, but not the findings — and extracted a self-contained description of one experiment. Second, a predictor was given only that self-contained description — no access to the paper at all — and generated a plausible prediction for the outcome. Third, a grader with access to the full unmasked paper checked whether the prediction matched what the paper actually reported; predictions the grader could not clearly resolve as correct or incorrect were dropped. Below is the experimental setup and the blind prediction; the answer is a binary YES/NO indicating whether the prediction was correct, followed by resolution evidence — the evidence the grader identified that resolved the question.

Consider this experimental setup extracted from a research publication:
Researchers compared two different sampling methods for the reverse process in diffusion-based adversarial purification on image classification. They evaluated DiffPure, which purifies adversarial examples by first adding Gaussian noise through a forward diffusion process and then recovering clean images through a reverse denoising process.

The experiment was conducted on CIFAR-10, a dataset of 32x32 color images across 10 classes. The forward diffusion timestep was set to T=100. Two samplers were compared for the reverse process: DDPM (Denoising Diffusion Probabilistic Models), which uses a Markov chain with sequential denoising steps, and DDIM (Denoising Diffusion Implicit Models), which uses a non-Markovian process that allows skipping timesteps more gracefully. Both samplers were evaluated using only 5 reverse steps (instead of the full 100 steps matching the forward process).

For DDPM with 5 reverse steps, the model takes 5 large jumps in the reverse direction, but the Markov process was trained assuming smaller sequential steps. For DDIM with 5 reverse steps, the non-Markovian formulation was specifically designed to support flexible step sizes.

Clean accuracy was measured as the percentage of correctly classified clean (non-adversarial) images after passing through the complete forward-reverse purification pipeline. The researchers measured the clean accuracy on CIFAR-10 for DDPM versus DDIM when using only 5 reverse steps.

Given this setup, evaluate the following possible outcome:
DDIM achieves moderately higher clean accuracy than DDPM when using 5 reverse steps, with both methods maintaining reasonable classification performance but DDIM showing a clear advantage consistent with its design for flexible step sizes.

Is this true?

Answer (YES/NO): NO